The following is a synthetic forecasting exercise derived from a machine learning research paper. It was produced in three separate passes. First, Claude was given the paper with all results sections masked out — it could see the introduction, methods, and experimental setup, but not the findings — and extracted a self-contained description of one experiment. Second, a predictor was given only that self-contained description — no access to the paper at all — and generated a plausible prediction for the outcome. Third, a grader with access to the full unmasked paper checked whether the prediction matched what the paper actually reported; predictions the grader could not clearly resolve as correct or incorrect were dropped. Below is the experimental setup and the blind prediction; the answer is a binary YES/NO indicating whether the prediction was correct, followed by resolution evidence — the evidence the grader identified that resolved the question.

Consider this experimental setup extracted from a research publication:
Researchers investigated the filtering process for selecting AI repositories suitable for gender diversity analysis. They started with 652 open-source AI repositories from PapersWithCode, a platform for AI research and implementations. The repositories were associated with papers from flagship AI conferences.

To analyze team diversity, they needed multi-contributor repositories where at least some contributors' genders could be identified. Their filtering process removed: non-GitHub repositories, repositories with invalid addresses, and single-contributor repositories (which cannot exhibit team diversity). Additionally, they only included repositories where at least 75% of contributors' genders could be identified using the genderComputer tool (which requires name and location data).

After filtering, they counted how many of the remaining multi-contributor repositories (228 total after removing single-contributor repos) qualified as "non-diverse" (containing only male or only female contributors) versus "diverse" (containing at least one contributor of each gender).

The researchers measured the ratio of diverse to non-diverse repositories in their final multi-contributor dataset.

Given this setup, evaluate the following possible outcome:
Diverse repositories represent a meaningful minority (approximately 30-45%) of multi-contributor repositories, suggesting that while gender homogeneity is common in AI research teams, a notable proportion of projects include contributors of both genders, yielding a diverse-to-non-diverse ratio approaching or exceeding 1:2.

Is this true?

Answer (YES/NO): NO